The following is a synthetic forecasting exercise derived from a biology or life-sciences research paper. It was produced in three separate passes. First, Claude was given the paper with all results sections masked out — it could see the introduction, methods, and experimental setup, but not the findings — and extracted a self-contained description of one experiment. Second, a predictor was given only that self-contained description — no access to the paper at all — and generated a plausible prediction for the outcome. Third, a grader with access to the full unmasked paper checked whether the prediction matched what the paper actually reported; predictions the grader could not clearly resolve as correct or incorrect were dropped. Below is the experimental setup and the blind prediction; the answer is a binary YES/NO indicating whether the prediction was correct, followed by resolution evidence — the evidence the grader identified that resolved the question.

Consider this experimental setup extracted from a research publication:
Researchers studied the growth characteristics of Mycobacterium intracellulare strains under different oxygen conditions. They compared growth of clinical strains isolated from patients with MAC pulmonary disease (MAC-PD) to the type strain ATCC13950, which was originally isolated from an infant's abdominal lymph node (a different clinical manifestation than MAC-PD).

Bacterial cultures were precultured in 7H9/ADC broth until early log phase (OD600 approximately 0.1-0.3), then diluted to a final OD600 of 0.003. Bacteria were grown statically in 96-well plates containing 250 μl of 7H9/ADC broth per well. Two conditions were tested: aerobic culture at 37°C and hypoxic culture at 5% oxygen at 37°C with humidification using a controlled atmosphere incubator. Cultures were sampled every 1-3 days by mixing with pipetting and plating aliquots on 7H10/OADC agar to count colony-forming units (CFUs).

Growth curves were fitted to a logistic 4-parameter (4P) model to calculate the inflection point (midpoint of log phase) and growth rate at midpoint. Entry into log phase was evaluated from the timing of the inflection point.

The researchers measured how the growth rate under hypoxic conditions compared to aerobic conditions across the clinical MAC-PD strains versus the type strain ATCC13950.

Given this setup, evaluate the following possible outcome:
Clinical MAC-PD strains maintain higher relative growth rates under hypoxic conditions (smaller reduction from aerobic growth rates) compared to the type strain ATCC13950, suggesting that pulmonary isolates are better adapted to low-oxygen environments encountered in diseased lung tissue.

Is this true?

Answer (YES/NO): NO